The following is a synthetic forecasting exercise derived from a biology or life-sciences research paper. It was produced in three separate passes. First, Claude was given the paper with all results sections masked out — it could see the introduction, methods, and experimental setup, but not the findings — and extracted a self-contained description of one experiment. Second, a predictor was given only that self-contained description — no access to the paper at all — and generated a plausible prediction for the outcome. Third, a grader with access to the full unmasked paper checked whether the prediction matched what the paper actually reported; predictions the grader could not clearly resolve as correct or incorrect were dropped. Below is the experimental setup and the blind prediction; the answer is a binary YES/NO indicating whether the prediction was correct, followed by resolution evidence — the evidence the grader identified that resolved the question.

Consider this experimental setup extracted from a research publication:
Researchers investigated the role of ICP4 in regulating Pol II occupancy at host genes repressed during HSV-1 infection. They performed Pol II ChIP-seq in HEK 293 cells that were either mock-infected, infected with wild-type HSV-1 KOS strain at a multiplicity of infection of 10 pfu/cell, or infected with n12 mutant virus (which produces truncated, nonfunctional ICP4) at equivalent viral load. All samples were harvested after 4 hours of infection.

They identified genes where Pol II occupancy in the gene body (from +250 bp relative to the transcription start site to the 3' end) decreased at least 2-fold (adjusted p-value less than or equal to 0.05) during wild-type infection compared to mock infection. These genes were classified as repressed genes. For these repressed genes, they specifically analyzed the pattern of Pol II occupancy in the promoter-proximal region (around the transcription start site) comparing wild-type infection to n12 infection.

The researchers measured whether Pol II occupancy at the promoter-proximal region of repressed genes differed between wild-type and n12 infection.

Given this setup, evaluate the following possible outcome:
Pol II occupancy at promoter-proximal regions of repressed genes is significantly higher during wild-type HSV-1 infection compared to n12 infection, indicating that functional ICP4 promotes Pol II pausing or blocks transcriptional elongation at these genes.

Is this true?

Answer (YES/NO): NO